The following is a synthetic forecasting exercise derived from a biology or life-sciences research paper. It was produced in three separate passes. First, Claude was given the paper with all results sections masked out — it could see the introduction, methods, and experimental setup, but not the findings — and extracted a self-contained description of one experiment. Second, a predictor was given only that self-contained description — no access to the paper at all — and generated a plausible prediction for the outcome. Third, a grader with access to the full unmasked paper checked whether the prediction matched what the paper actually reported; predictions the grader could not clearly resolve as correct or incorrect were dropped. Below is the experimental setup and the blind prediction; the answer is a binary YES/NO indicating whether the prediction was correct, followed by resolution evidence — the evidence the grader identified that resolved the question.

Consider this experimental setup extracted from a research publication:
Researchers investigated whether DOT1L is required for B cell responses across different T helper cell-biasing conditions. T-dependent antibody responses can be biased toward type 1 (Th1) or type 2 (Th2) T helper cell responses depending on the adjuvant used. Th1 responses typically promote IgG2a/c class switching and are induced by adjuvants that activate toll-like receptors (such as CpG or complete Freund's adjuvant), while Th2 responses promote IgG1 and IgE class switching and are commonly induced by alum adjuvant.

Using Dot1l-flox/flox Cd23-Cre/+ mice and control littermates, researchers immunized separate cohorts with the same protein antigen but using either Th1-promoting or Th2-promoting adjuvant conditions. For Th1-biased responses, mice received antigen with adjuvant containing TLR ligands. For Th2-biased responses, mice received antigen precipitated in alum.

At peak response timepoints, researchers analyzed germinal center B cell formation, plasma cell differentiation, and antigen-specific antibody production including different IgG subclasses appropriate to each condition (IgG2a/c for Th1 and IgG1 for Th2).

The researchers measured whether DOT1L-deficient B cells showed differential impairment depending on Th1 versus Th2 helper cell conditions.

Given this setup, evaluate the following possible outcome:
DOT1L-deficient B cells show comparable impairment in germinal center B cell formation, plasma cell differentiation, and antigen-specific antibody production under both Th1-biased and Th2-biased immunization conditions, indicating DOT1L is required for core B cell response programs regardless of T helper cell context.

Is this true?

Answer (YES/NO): YES